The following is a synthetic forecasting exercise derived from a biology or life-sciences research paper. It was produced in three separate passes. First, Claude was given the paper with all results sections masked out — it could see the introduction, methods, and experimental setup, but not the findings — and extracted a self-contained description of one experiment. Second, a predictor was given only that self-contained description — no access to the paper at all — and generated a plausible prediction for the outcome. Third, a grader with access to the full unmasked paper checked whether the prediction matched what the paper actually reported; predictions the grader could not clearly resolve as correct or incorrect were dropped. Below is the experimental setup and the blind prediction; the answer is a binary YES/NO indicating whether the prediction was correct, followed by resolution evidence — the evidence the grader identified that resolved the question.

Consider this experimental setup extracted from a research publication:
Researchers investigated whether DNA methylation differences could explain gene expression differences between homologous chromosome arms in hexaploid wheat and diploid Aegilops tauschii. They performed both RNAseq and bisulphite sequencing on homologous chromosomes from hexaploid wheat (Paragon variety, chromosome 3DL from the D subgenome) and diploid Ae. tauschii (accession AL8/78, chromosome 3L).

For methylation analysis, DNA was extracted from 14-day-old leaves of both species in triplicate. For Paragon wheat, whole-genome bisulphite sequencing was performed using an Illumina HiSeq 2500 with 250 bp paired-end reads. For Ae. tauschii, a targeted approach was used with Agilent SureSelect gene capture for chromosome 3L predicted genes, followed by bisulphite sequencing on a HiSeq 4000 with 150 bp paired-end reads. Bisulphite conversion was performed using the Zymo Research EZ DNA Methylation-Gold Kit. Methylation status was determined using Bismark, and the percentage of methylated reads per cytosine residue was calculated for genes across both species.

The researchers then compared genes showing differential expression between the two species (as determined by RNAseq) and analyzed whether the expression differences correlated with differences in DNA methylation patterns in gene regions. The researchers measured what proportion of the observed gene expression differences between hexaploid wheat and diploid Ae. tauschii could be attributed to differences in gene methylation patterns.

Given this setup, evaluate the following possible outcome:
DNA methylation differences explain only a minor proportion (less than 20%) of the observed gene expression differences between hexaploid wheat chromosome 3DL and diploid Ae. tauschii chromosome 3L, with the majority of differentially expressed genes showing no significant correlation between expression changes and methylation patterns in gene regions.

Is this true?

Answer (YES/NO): YES